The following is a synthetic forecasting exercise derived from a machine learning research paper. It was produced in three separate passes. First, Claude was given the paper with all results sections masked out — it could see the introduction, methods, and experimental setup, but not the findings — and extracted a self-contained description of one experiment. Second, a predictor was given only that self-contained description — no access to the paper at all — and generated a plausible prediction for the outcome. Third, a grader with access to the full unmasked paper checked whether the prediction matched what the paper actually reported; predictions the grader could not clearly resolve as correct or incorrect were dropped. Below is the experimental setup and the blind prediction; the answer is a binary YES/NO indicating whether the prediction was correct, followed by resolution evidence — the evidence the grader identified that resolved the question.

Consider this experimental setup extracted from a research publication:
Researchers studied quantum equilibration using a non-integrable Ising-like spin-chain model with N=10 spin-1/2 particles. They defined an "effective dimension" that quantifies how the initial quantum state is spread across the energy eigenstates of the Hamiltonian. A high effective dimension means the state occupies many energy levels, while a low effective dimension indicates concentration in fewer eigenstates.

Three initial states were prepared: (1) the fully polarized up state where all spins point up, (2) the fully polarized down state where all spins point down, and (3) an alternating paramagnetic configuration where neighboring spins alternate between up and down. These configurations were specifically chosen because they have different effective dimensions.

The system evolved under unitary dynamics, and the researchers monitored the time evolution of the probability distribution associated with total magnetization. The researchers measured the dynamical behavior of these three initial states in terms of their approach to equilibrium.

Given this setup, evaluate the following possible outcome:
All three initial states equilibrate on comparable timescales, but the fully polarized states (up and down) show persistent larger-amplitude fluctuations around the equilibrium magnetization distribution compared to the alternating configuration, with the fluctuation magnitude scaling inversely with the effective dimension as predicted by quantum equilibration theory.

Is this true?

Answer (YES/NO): NO